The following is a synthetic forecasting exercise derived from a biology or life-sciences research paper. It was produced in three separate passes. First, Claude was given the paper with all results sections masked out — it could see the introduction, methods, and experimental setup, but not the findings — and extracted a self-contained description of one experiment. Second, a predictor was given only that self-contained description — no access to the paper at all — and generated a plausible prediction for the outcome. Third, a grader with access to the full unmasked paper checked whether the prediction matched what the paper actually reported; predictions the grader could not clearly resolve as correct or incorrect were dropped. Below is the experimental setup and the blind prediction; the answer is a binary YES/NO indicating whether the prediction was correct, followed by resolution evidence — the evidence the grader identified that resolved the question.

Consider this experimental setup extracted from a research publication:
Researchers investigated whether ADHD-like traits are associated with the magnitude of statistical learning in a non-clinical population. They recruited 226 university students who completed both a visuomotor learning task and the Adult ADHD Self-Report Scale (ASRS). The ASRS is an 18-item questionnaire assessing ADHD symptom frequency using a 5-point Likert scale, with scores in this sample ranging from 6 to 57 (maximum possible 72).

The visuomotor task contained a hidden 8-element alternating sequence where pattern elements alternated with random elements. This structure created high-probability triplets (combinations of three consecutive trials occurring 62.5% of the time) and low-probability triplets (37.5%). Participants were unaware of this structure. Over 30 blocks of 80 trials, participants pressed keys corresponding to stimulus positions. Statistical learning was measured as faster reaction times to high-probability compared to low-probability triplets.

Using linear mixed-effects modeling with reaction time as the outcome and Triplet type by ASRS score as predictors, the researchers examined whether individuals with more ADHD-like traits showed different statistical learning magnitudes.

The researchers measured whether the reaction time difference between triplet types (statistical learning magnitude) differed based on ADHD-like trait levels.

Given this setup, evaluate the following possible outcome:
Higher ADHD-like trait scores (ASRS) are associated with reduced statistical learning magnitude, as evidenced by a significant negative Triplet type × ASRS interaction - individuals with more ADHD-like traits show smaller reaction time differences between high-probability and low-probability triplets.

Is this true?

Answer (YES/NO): NO